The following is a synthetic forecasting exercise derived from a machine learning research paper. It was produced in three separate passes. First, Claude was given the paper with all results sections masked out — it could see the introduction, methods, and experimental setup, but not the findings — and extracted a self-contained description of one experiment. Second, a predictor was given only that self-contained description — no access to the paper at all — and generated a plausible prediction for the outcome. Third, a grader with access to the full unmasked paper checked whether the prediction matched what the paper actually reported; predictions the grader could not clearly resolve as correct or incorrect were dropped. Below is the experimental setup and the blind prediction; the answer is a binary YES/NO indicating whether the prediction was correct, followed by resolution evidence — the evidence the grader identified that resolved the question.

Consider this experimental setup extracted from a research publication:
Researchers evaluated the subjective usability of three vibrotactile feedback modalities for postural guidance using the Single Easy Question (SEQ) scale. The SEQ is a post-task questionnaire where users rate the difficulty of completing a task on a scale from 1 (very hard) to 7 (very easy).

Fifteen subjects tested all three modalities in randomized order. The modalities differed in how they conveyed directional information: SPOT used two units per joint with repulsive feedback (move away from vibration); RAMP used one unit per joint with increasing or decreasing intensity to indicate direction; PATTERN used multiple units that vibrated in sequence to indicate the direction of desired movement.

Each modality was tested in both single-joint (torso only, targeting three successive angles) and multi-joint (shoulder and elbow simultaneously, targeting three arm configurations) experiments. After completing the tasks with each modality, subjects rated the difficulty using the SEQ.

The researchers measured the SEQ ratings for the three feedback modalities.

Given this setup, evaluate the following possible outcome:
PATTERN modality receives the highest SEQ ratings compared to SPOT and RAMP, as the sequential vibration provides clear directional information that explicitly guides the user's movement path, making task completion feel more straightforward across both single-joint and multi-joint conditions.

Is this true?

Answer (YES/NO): NO